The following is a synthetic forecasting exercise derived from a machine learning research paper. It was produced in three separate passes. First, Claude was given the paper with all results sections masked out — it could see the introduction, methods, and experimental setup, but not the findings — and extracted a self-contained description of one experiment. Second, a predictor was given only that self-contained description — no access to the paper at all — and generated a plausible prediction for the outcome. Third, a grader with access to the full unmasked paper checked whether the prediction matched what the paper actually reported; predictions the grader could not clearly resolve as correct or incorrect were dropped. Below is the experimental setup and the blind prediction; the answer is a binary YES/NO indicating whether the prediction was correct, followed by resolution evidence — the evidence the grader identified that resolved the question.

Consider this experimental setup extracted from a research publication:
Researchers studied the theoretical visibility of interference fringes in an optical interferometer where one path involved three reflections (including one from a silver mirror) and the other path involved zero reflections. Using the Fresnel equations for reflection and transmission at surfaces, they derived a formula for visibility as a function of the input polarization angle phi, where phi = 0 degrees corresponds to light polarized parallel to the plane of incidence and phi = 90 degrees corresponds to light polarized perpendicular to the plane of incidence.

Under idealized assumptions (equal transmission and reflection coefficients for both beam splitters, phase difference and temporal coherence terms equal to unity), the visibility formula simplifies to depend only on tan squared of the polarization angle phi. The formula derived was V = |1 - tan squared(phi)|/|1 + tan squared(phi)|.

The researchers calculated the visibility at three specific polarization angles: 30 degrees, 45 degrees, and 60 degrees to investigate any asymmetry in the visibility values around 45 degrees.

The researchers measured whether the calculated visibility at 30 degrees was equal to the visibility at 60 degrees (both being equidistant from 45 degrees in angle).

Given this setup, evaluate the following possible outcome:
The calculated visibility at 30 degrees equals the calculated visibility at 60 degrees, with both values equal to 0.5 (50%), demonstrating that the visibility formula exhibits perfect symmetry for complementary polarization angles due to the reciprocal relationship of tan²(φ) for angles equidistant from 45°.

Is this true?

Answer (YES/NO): YES